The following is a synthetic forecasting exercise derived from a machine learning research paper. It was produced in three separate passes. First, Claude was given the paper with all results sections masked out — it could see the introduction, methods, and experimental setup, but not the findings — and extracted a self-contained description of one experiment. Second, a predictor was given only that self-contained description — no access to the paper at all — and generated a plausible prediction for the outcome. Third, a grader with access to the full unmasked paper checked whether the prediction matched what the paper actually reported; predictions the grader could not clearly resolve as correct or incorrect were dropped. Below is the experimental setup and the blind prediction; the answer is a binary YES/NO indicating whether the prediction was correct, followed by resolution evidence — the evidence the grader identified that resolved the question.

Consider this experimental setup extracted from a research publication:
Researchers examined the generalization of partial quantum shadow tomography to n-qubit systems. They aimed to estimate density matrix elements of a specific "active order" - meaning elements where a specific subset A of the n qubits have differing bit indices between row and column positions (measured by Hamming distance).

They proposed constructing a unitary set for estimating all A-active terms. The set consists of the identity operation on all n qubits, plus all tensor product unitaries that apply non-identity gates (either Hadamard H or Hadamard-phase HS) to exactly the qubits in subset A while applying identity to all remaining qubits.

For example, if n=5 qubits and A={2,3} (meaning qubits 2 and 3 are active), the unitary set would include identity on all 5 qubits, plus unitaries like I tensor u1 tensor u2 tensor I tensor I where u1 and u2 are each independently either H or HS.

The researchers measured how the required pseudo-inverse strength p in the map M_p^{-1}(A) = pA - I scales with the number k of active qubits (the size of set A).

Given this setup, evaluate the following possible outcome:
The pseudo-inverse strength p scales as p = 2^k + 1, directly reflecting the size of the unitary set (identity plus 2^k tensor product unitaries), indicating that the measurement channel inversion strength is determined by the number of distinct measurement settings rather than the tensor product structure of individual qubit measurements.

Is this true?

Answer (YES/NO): YES